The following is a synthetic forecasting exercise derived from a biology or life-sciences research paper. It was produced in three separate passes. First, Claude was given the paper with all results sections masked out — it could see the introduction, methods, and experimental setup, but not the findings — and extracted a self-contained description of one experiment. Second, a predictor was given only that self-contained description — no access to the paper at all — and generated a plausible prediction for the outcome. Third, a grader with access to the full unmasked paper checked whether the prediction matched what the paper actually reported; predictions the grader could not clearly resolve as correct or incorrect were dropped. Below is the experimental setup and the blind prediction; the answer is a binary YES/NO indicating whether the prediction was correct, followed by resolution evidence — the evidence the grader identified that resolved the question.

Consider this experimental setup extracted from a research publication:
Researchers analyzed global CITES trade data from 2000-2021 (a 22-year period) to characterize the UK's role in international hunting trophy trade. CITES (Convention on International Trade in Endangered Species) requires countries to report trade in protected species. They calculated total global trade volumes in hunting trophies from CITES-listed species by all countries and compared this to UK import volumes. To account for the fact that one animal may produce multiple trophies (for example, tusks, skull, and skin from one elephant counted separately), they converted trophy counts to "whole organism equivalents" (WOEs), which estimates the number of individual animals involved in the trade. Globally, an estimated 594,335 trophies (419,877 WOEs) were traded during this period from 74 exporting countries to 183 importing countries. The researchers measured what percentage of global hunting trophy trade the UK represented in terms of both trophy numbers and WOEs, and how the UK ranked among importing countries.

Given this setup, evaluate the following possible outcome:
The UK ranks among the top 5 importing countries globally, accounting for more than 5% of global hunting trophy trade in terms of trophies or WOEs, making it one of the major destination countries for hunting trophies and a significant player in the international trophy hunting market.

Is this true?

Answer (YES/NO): NO